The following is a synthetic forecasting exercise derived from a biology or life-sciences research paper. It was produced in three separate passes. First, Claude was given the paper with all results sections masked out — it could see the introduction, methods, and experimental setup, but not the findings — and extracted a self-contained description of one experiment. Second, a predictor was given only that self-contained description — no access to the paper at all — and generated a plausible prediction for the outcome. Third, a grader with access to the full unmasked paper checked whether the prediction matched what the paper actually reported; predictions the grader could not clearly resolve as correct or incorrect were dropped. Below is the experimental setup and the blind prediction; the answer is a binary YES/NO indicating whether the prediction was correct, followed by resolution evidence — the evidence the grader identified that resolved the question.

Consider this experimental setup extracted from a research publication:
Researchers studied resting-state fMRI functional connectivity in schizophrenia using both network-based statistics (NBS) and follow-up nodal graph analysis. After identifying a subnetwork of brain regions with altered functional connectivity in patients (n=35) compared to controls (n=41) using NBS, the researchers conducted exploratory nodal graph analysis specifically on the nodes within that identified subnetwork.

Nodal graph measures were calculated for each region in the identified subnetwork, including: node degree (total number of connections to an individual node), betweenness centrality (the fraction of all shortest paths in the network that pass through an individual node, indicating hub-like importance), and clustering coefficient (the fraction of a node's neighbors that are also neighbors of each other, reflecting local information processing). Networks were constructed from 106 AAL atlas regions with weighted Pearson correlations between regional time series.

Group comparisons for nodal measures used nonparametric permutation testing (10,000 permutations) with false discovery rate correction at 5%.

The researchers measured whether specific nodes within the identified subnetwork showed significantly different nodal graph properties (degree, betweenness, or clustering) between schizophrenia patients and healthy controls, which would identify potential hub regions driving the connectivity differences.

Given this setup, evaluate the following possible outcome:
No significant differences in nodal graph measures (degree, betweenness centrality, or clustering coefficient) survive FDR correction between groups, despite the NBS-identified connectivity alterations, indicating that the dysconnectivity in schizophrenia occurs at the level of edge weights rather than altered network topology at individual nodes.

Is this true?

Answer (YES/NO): YES